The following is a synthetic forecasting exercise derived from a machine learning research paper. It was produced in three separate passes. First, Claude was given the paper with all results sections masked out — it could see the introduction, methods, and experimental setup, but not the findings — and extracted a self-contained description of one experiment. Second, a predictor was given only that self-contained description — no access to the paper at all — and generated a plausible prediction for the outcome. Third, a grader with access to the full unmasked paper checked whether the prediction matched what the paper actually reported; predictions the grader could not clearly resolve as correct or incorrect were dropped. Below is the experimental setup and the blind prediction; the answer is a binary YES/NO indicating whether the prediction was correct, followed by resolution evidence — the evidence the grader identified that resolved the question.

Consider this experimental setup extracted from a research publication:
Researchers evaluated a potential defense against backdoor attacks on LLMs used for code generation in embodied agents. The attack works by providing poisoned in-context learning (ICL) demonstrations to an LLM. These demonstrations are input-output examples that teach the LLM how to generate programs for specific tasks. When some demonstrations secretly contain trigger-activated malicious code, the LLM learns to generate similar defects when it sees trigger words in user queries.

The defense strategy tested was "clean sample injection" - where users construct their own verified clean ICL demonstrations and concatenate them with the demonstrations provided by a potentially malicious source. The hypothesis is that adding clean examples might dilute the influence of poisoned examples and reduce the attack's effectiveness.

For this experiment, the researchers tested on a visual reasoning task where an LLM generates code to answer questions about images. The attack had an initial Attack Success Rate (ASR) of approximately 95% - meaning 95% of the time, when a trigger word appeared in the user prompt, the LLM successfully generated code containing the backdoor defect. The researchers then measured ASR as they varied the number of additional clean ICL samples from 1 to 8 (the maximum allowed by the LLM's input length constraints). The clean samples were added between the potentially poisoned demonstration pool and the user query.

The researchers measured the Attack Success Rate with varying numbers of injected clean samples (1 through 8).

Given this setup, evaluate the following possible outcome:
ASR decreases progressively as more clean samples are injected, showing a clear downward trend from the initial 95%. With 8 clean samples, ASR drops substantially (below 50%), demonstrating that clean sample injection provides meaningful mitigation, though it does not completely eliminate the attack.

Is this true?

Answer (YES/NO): NO